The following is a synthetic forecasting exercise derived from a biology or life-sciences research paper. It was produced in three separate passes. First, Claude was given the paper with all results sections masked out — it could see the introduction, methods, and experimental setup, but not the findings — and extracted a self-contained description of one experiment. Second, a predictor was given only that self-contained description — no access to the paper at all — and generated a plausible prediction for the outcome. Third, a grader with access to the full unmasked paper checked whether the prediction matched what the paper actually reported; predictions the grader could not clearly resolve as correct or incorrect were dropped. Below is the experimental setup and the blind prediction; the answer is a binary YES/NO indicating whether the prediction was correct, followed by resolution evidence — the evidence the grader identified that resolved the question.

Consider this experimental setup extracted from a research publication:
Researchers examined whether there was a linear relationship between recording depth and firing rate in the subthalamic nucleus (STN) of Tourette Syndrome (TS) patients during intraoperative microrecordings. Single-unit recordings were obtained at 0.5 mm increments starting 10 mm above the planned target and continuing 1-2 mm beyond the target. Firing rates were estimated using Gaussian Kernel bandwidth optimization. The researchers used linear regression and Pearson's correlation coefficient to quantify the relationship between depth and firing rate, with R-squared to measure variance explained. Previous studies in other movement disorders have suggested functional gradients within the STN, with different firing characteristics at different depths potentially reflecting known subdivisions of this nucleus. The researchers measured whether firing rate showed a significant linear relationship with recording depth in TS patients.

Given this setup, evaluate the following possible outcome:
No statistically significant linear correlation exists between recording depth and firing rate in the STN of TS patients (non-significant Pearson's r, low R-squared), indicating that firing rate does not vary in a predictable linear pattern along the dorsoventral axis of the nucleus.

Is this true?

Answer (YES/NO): YES